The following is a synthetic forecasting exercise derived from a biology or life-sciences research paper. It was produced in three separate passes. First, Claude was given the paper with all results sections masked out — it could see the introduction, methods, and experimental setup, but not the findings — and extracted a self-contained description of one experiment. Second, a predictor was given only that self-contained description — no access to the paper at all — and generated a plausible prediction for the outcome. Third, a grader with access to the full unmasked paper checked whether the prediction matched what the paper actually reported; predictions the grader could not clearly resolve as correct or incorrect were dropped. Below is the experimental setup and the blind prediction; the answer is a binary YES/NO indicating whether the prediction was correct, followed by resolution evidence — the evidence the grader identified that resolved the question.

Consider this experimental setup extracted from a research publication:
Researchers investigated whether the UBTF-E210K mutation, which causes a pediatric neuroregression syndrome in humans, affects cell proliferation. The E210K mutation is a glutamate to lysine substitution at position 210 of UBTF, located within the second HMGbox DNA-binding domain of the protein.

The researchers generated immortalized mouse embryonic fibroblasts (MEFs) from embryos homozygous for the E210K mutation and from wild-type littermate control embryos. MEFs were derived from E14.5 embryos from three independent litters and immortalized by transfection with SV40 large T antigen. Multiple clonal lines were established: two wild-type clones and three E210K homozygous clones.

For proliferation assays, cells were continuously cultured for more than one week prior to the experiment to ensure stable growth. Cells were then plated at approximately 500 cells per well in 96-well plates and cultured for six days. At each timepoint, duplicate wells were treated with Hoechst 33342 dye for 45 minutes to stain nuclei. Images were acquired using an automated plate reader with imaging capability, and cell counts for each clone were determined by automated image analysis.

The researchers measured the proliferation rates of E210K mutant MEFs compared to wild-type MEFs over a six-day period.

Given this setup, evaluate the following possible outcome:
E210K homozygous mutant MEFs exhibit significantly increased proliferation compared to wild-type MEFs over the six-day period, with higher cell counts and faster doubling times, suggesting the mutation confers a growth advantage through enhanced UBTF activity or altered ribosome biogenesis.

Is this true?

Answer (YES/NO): NO